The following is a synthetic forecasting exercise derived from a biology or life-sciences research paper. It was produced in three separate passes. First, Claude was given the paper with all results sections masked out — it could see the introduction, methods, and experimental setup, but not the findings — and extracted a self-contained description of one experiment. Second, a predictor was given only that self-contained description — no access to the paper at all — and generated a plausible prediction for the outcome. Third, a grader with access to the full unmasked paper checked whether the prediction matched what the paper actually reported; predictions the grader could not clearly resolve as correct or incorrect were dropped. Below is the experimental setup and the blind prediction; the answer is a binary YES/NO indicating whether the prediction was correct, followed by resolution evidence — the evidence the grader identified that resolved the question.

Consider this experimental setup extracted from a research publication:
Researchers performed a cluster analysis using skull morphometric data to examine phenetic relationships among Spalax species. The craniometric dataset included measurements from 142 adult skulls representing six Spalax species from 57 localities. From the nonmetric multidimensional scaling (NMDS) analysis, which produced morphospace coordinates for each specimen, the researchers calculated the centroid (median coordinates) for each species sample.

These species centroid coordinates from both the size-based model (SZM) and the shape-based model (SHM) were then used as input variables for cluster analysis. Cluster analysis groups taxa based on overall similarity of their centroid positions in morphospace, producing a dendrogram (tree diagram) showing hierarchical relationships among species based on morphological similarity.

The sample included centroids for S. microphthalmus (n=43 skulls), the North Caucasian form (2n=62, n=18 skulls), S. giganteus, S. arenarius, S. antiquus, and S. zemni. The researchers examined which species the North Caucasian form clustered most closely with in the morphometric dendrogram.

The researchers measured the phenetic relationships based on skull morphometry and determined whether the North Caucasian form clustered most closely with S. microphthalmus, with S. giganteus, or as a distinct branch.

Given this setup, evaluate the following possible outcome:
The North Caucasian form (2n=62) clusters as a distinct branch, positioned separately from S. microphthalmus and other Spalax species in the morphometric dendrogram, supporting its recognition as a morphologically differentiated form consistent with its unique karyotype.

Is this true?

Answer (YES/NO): NO